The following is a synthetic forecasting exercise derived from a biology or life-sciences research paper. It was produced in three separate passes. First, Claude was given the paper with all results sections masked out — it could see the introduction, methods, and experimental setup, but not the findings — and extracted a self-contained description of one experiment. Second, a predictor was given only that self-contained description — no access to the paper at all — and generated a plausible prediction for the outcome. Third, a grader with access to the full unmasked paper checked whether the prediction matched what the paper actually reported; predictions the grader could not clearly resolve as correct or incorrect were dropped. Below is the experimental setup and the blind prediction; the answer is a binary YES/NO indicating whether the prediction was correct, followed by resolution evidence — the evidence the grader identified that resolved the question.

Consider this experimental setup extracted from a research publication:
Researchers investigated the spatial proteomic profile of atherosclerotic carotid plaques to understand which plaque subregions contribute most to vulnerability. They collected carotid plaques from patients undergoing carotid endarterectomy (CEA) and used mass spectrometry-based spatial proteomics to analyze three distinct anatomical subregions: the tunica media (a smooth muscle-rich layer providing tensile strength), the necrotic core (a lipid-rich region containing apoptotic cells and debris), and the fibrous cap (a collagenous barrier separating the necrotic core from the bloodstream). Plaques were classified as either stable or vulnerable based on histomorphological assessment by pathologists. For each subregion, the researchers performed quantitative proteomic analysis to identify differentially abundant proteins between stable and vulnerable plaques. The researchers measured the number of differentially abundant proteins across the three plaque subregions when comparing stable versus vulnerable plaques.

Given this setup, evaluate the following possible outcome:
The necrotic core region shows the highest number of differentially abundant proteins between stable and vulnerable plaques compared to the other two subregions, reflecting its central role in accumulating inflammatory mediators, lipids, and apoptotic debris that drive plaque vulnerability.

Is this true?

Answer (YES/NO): YES